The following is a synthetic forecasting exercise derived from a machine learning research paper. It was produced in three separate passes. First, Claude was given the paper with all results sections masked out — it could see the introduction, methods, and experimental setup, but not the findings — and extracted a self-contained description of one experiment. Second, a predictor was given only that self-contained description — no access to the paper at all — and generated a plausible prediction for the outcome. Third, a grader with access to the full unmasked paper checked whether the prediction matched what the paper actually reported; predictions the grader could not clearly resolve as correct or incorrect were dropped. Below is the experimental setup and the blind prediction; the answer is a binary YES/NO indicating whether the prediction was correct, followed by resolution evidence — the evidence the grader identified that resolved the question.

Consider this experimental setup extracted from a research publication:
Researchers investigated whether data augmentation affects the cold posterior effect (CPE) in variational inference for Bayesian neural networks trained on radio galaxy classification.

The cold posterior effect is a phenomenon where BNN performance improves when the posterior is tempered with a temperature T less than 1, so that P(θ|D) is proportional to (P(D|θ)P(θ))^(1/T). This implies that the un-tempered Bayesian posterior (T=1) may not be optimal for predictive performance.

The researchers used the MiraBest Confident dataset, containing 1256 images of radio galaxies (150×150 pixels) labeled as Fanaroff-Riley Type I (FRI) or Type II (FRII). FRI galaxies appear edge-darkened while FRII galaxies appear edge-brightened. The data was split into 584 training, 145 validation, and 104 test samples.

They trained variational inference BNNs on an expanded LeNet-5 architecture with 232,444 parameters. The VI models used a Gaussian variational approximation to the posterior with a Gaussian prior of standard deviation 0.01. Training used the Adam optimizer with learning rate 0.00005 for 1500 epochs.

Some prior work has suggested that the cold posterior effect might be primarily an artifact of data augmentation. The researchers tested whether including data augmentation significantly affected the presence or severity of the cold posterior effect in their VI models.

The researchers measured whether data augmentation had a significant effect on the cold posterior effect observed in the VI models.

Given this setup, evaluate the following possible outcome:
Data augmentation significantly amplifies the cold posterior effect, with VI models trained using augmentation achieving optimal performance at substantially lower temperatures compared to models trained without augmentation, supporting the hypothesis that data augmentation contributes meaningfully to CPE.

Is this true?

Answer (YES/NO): NO